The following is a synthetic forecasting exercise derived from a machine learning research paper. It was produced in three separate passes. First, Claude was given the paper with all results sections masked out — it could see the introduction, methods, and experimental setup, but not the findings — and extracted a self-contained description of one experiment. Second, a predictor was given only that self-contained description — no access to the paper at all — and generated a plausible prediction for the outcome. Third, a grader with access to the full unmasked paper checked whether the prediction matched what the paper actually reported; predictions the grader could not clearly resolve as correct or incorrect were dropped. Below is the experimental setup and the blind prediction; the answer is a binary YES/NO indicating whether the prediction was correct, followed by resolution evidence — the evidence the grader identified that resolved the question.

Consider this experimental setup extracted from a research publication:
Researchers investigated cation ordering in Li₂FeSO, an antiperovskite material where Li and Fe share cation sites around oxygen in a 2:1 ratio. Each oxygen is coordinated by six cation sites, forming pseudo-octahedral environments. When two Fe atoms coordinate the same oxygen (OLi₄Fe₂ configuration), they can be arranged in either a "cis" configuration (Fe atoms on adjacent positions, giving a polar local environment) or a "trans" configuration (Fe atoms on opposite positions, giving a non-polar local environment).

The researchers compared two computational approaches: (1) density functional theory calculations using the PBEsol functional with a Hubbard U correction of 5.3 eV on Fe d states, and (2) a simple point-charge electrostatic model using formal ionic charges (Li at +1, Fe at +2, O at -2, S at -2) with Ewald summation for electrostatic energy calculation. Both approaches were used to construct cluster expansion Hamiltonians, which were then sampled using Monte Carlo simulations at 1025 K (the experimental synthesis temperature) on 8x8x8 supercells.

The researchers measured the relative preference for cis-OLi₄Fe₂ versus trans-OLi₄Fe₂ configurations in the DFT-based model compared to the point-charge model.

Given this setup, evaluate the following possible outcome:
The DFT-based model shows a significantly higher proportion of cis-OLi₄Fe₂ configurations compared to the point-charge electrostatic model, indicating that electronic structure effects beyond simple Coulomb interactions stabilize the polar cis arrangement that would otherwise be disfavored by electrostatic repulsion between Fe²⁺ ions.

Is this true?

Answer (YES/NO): YES